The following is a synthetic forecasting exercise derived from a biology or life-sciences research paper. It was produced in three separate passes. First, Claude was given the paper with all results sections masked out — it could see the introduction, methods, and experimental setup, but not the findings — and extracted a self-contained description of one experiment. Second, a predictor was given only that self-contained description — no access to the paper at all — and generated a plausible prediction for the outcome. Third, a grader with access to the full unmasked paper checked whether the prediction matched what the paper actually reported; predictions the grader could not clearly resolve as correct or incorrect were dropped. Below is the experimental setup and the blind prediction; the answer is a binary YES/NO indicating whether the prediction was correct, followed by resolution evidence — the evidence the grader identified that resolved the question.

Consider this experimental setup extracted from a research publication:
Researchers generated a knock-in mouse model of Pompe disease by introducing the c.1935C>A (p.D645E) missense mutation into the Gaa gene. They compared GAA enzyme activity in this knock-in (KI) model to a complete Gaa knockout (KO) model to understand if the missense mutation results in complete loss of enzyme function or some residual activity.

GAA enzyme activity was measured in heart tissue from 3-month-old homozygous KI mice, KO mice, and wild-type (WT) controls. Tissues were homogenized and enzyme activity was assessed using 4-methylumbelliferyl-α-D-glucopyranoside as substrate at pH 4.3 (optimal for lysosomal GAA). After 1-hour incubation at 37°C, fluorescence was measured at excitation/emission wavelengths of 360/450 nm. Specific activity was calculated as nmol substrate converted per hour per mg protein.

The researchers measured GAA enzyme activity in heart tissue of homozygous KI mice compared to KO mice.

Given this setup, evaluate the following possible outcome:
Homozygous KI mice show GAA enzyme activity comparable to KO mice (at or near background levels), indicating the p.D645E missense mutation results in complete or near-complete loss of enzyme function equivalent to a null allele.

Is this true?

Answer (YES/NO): YES